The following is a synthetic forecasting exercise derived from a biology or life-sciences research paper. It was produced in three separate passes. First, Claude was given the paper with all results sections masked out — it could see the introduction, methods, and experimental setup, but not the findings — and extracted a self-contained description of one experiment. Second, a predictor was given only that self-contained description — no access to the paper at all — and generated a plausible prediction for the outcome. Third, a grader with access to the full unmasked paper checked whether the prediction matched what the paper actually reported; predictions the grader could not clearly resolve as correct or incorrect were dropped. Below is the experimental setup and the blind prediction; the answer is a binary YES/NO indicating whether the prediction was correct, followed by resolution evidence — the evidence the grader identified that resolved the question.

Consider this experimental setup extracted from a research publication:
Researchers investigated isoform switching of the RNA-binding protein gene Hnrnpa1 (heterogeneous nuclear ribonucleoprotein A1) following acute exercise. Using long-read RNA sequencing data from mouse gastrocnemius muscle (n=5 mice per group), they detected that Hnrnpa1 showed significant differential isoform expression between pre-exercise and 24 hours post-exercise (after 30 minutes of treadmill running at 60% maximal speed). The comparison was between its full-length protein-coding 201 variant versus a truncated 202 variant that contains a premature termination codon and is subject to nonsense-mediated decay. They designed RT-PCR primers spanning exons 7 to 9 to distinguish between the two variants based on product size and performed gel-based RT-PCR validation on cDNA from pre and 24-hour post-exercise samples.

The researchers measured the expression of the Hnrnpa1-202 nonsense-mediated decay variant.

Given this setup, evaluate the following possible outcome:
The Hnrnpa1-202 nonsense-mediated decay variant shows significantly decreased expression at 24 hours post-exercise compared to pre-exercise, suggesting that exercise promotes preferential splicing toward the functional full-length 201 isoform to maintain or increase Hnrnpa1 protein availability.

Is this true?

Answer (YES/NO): NO